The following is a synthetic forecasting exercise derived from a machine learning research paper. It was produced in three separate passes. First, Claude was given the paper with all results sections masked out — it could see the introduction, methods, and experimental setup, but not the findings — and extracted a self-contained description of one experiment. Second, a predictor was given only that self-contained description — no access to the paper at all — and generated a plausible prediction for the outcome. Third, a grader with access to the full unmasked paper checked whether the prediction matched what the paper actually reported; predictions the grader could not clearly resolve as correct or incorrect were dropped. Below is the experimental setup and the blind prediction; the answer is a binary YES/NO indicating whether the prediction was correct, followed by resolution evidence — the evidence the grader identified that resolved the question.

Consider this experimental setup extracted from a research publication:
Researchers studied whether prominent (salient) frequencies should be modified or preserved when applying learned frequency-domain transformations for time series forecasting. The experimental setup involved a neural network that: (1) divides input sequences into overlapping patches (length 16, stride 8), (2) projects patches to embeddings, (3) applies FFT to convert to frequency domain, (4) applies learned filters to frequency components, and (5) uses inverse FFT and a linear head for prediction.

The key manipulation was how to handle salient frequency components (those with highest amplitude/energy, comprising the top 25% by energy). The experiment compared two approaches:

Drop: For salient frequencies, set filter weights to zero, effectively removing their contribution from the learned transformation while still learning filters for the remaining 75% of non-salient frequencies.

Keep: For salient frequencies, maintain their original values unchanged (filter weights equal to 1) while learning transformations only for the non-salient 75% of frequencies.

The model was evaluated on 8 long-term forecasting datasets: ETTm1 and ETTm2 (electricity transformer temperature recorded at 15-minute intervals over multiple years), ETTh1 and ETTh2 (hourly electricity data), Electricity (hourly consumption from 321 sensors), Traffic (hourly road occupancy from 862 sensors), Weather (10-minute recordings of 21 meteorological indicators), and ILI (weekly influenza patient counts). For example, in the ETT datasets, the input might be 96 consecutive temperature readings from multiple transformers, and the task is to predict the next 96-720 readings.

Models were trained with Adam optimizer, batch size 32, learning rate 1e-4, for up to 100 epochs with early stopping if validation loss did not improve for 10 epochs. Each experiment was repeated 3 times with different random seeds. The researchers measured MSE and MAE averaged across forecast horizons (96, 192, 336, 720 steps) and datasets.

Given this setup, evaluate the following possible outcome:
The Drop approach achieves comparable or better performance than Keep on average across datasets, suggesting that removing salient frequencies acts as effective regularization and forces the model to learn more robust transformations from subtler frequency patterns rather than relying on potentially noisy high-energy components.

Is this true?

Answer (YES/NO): NO